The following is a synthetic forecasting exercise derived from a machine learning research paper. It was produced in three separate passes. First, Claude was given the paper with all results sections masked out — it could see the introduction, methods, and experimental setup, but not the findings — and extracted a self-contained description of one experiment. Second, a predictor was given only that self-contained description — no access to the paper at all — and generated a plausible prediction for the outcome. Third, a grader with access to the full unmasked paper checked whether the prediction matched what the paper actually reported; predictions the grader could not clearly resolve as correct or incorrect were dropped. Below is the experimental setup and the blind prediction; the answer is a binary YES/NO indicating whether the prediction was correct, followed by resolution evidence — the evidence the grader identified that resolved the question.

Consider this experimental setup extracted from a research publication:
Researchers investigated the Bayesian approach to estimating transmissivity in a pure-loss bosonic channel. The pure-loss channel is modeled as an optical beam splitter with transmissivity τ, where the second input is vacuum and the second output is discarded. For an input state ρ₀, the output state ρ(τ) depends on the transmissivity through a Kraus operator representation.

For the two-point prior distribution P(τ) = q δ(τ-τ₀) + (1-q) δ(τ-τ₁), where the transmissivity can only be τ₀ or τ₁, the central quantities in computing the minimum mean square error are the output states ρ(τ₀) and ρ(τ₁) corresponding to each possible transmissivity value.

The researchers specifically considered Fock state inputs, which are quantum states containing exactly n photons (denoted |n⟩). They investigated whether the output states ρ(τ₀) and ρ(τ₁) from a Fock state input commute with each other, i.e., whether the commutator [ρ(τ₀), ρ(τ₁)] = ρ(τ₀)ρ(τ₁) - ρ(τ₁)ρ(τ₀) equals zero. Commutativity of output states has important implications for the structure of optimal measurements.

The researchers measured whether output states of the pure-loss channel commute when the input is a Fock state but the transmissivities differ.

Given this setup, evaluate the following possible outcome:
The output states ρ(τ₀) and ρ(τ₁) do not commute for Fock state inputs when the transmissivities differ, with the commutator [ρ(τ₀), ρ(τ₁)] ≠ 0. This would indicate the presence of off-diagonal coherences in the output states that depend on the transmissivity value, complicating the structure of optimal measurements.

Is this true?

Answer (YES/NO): NO